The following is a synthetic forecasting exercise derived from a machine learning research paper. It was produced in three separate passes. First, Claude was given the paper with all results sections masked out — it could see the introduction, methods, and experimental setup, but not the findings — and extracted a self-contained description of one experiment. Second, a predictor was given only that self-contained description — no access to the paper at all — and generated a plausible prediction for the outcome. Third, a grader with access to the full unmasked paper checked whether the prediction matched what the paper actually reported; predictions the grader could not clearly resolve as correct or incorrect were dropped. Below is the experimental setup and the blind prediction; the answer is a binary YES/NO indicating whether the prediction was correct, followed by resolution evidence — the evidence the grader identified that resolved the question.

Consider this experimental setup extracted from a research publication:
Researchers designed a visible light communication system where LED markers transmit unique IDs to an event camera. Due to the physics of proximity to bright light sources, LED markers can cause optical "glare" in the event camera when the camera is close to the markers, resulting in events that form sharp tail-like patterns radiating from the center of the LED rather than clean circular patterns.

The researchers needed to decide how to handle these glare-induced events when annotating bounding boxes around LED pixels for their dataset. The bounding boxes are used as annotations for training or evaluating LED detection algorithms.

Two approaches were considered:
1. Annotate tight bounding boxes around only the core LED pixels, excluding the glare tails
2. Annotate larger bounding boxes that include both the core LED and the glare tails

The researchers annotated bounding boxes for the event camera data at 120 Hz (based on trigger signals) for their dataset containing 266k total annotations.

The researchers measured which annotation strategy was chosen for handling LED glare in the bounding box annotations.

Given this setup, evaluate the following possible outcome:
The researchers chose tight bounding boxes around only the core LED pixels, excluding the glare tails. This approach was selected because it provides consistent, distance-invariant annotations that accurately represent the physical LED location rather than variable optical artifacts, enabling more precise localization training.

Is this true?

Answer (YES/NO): NO